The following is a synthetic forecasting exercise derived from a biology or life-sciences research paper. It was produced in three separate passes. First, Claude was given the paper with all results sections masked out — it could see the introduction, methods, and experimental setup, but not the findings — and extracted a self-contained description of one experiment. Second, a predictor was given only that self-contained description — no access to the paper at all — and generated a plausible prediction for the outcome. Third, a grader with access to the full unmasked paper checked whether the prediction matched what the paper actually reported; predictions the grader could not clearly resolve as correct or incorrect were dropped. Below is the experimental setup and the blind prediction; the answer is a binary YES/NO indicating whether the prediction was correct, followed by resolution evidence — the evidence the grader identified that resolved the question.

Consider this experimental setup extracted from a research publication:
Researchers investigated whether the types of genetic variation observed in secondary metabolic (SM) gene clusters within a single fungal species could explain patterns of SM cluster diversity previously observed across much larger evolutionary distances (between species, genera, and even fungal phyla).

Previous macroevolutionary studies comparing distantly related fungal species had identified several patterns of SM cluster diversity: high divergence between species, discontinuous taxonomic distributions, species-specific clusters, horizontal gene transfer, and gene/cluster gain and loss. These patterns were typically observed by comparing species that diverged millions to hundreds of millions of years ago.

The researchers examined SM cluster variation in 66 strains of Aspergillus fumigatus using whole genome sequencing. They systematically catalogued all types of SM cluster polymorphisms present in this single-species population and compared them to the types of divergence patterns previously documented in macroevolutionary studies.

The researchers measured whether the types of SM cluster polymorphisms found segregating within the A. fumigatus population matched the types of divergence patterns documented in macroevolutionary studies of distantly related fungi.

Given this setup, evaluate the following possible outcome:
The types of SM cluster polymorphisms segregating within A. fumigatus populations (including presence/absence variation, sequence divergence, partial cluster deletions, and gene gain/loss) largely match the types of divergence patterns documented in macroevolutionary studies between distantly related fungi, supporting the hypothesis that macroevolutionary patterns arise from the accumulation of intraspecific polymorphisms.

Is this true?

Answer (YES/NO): YES